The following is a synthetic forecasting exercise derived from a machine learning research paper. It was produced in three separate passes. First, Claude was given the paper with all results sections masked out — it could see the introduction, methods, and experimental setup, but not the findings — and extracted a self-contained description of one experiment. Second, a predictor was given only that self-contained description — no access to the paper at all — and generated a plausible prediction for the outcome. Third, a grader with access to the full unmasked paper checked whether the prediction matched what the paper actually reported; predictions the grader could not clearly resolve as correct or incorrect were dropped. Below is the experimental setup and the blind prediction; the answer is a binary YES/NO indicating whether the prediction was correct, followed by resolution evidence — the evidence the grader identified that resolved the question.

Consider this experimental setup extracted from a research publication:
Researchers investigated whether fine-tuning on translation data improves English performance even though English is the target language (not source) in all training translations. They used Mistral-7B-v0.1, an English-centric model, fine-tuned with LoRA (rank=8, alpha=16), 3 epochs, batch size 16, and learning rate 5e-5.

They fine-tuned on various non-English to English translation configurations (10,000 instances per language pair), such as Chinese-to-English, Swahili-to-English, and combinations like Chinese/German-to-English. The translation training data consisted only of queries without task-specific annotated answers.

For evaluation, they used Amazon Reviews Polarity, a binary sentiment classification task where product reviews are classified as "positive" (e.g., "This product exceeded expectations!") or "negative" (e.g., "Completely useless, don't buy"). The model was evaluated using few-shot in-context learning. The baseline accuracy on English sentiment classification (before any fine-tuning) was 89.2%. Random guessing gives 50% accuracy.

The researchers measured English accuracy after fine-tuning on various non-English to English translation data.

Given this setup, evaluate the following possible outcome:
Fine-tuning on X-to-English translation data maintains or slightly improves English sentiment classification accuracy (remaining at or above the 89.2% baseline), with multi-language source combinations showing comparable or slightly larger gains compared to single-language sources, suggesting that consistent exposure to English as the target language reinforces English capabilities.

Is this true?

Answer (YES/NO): NO